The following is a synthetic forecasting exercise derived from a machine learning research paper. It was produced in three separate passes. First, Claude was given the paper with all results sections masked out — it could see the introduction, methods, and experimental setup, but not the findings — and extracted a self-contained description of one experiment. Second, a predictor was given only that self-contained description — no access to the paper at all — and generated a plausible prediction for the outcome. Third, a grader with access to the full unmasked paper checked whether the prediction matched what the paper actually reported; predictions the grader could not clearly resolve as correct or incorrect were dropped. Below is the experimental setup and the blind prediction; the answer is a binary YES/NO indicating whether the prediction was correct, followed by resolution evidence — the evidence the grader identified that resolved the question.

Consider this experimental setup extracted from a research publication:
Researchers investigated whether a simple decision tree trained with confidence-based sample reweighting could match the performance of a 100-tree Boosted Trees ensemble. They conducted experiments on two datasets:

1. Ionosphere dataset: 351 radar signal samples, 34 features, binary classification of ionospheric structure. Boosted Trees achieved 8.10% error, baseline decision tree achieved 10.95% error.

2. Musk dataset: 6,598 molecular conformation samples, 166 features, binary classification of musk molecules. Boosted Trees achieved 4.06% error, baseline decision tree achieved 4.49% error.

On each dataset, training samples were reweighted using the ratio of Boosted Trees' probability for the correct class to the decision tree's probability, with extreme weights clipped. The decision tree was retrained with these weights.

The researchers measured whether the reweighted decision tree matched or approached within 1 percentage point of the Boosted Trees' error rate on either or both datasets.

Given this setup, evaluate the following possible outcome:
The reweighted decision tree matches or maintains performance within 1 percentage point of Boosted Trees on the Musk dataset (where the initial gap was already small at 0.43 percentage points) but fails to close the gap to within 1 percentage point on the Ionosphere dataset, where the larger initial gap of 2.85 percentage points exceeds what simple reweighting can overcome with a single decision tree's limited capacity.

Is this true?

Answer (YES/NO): NO